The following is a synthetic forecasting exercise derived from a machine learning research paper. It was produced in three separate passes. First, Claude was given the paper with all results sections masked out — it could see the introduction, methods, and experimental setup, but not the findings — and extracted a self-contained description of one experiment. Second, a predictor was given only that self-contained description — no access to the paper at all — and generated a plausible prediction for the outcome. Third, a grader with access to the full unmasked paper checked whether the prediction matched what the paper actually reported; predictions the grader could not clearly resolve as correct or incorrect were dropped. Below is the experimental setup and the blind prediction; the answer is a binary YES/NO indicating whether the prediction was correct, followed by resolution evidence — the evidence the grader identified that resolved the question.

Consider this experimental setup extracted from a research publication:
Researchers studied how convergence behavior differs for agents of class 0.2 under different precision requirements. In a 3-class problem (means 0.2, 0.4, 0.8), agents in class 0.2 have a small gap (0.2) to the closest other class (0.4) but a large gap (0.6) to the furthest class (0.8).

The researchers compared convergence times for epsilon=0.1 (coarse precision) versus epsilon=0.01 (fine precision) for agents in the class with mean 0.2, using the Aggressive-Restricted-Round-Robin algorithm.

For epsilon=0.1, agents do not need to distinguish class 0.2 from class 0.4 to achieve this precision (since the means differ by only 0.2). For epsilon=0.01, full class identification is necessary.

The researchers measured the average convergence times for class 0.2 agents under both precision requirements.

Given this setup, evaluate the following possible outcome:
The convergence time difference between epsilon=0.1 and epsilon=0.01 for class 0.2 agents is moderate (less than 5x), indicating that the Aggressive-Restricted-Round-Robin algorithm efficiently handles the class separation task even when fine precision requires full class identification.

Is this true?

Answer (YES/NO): NO